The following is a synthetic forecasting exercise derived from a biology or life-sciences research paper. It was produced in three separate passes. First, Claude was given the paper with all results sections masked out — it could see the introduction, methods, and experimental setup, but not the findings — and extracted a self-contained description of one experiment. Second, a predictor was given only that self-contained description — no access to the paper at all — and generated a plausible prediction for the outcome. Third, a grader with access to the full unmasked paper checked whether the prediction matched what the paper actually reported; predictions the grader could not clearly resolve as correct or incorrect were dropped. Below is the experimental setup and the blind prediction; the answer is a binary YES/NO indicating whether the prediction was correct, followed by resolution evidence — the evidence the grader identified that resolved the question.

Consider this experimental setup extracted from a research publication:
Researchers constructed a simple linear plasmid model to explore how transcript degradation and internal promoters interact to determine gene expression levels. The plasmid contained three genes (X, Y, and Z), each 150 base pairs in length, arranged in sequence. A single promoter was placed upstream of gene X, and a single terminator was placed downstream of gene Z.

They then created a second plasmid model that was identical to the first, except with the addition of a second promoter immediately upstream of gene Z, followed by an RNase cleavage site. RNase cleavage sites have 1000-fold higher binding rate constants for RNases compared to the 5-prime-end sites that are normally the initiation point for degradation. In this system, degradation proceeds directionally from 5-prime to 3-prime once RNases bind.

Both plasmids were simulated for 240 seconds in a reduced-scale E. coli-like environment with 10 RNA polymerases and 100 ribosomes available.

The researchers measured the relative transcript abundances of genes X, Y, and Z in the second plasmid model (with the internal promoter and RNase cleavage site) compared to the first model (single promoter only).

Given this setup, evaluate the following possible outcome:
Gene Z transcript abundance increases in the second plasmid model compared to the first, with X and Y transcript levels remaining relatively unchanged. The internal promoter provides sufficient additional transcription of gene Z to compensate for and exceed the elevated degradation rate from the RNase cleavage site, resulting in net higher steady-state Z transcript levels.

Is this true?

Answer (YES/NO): NO